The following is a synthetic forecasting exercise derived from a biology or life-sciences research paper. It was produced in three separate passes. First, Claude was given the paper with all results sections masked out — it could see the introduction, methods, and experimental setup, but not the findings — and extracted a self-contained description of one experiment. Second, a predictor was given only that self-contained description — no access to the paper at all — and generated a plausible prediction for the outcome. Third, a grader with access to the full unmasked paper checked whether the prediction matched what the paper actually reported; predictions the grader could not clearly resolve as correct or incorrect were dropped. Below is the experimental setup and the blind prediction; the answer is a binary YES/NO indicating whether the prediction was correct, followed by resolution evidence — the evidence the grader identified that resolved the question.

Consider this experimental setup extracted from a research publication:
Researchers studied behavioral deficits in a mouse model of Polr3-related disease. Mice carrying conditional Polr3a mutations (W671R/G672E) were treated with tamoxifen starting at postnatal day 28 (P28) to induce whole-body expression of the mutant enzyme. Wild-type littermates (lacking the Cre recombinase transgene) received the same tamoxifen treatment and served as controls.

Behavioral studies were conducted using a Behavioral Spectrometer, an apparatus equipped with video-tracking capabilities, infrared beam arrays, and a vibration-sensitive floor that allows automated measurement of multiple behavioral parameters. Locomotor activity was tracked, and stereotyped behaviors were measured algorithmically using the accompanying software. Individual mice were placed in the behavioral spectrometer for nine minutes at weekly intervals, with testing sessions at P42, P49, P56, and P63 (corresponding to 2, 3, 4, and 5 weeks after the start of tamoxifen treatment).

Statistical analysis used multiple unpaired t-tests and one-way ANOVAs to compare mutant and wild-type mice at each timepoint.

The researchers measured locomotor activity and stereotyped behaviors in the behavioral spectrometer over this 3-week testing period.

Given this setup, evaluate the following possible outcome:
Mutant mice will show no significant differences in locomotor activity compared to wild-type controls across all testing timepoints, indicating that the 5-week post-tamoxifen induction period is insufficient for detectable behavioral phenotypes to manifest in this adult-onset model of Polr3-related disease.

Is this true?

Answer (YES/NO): NO